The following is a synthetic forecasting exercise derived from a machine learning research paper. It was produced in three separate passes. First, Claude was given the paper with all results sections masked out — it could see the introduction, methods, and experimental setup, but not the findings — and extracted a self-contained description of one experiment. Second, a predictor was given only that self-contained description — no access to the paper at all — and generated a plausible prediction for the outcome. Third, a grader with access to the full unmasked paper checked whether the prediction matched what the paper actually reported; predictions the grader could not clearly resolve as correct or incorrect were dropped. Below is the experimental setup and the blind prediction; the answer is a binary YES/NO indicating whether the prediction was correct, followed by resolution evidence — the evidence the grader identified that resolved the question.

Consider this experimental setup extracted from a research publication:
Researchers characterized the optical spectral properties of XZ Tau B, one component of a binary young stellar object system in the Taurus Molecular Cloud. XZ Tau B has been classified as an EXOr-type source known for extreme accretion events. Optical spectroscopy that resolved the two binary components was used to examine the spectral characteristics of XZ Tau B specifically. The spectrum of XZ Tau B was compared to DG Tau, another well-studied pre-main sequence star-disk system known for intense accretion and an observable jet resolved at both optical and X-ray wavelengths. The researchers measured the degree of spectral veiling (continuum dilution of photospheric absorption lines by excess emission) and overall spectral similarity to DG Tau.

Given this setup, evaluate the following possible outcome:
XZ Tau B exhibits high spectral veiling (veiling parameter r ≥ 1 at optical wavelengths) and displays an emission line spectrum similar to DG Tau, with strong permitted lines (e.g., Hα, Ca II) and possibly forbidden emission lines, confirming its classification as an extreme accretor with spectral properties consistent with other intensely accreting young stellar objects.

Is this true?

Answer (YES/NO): YES